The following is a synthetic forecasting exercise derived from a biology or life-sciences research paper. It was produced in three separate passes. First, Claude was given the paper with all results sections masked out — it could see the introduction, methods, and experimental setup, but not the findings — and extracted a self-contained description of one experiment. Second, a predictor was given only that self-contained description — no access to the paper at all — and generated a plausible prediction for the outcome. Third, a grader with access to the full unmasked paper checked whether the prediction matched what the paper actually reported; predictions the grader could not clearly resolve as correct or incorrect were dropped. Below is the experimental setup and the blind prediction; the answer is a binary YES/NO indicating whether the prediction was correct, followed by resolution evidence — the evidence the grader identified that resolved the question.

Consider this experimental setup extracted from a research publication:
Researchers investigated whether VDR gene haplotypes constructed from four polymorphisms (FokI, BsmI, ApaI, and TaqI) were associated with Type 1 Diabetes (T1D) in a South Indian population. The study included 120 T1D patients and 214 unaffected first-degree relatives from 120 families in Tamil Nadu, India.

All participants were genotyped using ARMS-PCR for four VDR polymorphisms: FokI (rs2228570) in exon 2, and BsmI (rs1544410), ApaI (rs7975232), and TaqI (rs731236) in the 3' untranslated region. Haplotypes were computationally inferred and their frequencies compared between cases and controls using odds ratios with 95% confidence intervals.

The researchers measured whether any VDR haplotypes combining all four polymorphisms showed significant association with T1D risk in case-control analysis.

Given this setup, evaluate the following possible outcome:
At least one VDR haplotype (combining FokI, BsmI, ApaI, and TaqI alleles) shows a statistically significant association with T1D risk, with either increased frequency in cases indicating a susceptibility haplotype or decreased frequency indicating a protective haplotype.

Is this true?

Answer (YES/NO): NO